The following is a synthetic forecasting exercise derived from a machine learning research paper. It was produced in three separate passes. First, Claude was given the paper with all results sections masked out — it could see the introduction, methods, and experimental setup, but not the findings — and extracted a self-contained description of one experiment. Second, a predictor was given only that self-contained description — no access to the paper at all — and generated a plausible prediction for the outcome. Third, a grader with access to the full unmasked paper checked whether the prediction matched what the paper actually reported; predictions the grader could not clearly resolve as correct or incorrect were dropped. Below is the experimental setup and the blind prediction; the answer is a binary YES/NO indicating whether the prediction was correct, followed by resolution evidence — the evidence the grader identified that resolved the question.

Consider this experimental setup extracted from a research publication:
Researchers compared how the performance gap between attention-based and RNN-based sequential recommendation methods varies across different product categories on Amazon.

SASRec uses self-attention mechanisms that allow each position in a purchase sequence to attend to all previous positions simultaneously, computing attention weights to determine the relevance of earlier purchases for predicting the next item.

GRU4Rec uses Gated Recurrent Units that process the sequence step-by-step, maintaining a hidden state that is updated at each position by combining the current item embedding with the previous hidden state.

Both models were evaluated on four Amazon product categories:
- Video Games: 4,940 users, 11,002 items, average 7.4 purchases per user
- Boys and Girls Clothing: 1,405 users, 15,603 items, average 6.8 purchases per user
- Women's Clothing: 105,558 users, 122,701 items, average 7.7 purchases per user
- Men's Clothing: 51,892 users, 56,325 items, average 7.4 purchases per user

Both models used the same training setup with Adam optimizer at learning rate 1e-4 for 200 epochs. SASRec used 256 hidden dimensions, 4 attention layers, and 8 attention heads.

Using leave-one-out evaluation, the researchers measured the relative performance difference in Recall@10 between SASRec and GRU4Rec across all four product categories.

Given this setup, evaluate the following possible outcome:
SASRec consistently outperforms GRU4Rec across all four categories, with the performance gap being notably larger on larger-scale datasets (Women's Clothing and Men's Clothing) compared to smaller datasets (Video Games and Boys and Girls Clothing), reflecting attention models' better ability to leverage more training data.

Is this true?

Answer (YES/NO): NO